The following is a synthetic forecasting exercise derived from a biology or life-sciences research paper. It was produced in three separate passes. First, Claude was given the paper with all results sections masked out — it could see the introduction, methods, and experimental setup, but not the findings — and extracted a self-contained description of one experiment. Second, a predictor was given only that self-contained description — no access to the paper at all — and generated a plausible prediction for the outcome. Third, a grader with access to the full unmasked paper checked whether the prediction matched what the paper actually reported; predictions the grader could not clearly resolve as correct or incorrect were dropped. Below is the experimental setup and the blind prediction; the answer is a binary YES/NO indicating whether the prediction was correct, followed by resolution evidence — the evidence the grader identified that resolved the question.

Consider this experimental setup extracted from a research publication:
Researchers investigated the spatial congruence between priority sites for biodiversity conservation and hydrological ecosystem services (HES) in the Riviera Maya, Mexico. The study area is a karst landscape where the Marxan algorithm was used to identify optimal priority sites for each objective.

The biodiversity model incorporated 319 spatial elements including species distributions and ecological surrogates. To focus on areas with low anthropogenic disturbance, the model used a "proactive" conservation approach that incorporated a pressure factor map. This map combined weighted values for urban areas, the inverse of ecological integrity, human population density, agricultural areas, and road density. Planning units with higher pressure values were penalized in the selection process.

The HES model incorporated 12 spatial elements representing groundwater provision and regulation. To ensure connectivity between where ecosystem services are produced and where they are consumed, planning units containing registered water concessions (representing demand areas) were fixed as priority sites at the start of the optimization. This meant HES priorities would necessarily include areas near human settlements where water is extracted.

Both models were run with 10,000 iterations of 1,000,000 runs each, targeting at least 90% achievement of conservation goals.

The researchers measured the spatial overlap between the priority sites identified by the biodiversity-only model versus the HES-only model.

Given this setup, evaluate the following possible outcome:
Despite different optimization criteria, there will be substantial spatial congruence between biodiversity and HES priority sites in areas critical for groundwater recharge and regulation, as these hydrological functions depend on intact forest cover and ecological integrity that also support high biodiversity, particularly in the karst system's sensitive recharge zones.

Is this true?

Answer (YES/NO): NO